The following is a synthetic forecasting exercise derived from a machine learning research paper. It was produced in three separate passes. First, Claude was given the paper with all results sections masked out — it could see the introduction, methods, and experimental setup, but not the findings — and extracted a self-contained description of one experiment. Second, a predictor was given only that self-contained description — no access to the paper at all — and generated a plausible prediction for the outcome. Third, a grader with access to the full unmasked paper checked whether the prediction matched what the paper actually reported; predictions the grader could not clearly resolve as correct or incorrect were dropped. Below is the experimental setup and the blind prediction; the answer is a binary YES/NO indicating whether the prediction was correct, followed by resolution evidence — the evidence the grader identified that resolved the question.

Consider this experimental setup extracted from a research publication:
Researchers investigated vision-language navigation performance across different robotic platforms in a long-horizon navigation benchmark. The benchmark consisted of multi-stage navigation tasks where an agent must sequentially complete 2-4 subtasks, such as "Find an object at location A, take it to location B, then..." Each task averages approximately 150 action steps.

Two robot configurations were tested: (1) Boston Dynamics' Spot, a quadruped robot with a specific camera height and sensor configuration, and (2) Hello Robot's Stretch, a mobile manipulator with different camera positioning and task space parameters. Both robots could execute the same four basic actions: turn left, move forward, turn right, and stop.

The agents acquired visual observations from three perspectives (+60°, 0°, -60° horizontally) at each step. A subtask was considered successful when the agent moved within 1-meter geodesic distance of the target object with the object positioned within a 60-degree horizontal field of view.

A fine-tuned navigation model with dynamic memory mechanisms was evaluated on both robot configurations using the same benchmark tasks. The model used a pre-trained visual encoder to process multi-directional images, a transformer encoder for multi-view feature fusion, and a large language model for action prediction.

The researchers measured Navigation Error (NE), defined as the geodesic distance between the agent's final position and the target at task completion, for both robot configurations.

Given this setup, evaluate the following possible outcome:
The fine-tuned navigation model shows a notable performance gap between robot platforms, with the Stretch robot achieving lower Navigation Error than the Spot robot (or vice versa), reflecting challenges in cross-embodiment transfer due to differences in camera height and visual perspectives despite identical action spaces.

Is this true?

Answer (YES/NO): YES